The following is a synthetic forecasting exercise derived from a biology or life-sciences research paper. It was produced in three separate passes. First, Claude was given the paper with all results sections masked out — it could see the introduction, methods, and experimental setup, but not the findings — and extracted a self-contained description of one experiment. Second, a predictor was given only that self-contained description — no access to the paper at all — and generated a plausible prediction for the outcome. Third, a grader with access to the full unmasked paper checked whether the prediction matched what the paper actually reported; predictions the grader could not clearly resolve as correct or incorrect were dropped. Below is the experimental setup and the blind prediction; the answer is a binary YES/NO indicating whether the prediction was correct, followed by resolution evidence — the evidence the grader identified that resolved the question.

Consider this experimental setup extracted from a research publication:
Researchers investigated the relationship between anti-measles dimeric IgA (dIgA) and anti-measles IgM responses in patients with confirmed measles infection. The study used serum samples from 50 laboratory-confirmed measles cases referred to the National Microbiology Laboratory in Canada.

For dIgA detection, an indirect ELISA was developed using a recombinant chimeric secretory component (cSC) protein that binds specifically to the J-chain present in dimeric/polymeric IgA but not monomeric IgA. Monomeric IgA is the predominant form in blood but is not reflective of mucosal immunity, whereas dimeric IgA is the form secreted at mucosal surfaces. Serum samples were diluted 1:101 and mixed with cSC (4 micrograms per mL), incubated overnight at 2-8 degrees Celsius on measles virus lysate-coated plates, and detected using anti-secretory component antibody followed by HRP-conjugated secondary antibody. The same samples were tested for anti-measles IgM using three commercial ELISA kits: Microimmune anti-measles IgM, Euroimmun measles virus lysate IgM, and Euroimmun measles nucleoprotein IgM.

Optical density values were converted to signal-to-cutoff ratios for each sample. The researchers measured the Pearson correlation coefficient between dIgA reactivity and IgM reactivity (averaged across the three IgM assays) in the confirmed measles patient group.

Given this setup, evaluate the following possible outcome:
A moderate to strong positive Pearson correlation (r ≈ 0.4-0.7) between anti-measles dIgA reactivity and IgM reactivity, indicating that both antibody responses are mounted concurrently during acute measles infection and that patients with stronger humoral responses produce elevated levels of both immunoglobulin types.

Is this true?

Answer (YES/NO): NO